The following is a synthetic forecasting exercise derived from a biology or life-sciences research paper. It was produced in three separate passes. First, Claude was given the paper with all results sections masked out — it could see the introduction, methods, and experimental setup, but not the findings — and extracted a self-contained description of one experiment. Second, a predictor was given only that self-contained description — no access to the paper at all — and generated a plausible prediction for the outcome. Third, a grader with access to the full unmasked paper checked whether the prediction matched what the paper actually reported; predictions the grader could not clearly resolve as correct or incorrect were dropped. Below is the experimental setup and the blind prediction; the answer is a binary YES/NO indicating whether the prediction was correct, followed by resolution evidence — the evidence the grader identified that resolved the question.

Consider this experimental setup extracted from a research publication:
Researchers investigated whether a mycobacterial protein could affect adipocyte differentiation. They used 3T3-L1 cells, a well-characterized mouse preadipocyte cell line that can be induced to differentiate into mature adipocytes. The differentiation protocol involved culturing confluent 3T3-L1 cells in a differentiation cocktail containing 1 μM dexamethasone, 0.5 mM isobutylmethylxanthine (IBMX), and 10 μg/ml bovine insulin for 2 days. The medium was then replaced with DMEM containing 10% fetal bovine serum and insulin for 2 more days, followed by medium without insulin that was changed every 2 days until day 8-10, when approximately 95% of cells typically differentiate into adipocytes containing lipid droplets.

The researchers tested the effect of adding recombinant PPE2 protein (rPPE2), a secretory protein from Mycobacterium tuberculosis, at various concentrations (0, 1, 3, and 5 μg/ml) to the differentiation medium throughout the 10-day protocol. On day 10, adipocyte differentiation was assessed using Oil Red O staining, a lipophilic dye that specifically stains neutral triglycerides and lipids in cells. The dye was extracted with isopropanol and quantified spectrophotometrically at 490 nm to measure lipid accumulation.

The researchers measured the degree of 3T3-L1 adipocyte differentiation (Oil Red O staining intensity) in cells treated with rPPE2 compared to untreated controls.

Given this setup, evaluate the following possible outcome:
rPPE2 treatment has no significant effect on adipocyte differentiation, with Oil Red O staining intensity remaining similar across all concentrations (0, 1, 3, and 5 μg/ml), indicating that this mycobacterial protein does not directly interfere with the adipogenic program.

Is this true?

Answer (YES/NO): NO